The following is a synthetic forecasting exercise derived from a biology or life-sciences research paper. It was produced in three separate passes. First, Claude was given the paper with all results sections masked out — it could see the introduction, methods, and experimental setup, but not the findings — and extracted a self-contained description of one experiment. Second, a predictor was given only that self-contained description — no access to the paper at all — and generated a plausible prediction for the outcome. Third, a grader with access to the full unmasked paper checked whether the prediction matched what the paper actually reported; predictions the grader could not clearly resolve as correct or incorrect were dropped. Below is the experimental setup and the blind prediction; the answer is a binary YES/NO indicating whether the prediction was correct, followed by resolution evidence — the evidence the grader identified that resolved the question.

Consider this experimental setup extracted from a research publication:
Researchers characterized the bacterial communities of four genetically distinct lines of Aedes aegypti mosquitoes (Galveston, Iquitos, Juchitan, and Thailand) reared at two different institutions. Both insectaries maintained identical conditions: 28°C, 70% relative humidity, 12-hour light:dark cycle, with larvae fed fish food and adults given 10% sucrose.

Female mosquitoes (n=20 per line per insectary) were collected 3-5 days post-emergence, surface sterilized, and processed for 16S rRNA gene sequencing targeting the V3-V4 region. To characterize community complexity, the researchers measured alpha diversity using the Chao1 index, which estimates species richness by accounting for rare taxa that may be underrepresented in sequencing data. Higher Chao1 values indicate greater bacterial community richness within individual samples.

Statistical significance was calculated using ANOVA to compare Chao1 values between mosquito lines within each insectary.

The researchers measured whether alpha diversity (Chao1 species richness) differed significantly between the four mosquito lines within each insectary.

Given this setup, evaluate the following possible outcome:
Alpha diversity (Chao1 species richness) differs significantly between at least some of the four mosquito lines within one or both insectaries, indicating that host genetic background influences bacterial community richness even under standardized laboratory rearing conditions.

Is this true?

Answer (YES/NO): YES